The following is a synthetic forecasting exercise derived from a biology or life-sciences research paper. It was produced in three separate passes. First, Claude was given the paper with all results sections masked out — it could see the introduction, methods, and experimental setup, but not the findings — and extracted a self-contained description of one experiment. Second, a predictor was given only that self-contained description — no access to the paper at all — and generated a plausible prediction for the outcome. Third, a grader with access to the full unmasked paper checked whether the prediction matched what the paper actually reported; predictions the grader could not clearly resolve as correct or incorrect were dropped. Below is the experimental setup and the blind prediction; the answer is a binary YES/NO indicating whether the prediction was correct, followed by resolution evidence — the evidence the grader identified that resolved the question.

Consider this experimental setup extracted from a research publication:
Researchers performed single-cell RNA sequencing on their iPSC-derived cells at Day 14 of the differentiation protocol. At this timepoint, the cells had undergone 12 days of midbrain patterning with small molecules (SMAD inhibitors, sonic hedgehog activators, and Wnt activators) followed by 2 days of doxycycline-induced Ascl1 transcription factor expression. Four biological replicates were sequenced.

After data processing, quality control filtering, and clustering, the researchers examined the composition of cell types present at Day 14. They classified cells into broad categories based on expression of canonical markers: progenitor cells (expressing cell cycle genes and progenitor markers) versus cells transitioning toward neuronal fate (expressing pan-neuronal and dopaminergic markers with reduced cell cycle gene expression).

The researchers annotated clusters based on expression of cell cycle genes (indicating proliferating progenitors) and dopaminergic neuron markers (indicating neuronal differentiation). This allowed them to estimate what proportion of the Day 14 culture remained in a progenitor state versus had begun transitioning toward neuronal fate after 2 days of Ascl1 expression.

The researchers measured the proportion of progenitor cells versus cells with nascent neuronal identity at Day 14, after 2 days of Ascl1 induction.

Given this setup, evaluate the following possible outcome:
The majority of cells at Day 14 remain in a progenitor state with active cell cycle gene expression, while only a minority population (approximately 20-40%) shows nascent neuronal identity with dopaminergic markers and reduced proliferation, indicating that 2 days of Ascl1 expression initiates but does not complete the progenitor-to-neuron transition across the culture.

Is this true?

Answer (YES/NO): NO